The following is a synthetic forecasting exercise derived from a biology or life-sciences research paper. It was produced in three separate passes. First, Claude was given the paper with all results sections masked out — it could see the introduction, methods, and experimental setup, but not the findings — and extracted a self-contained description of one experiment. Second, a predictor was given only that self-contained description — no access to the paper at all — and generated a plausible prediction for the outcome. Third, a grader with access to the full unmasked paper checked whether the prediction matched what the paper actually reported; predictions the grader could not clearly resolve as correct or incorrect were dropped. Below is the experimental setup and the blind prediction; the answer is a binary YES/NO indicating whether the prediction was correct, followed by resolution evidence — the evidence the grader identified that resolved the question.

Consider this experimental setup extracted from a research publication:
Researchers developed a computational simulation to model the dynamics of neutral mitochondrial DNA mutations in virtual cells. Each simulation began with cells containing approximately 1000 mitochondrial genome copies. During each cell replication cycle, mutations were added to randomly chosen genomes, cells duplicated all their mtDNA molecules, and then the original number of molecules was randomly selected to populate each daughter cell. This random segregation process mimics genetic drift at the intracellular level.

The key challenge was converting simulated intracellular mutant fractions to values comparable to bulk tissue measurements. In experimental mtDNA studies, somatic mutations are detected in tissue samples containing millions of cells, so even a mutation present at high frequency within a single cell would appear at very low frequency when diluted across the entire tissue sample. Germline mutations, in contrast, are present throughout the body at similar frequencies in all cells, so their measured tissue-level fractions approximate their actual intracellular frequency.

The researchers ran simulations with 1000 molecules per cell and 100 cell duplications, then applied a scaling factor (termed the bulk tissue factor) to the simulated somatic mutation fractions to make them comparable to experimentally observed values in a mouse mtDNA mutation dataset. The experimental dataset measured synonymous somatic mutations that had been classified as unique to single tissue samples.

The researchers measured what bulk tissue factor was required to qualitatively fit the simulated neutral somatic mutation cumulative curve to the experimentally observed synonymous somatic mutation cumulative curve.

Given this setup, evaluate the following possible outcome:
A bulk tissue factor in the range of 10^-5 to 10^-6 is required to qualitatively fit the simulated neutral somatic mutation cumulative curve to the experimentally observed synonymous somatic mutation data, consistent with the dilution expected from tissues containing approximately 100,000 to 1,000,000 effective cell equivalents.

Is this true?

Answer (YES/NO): NO